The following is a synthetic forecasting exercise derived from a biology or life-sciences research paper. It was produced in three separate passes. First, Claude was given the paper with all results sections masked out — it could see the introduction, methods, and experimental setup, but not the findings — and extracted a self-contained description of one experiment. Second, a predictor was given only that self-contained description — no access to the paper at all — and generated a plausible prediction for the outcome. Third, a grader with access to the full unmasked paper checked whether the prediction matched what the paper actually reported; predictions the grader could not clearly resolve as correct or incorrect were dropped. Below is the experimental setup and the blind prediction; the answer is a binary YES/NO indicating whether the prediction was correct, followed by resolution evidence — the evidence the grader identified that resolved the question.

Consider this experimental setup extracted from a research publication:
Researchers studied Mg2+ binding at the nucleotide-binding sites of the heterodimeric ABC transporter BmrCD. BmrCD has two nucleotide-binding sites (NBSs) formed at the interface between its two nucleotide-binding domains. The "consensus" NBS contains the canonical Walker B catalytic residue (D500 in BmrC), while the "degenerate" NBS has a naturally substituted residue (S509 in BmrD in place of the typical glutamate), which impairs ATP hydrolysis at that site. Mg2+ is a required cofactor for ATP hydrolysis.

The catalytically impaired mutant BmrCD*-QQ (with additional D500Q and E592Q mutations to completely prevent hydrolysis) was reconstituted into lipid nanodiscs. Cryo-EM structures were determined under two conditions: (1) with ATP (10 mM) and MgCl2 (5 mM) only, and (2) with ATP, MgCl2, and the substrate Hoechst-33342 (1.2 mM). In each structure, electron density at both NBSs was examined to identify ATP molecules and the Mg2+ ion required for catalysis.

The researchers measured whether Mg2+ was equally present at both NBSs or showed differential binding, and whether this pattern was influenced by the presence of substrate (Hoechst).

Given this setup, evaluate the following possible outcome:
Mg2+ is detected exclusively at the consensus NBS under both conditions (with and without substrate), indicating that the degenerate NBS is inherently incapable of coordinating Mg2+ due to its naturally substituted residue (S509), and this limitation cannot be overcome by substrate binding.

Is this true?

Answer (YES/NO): NO